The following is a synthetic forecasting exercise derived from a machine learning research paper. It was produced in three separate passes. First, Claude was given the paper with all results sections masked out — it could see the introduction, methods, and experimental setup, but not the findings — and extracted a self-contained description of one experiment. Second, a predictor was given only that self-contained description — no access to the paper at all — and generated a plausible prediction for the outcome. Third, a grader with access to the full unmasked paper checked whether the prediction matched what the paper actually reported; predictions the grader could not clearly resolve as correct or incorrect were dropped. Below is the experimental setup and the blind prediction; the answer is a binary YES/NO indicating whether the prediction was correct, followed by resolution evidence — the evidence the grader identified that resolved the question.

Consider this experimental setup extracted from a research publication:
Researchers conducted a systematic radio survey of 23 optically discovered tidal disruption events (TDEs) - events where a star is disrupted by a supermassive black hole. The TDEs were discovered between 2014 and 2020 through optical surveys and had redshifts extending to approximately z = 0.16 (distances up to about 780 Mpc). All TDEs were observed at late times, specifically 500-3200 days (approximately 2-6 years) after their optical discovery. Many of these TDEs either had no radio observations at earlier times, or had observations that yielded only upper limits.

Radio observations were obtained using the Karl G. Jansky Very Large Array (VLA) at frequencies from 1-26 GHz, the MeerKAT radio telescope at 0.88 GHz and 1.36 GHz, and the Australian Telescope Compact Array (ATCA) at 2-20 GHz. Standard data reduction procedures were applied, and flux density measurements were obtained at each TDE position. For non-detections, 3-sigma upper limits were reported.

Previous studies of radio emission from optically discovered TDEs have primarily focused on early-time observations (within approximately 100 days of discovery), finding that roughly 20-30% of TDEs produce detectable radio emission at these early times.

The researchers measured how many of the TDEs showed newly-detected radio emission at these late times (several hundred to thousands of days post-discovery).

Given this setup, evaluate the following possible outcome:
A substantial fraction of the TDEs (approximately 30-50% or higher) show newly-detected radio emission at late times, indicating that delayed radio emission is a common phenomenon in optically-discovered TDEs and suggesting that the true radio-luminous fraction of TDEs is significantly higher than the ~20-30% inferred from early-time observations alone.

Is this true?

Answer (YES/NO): YES